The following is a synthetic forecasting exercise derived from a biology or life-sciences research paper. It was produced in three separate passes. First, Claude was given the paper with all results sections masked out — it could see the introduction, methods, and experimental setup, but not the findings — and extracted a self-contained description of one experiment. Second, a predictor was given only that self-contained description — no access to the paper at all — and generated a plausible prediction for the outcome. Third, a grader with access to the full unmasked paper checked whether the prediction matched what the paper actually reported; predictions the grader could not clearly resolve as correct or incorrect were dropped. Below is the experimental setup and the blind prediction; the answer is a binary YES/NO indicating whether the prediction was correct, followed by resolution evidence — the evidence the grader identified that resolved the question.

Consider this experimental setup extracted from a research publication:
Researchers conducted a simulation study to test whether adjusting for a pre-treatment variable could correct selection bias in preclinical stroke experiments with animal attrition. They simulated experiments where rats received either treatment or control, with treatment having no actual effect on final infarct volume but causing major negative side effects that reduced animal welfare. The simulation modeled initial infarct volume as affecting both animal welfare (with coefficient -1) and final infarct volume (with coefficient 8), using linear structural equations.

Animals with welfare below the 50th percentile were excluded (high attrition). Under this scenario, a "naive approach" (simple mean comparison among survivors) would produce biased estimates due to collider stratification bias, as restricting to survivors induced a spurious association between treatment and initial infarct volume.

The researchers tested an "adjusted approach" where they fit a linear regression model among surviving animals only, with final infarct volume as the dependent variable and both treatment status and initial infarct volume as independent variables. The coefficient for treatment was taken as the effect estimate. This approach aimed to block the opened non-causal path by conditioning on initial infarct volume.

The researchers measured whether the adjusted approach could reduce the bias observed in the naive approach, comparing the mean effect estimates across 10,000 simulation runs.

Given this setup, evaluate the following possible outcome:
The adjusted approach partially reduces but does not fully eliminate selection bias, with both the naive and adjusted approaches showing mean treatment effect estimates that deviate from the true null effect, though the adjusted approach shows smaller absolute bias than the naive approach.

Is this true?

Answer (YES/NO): NO